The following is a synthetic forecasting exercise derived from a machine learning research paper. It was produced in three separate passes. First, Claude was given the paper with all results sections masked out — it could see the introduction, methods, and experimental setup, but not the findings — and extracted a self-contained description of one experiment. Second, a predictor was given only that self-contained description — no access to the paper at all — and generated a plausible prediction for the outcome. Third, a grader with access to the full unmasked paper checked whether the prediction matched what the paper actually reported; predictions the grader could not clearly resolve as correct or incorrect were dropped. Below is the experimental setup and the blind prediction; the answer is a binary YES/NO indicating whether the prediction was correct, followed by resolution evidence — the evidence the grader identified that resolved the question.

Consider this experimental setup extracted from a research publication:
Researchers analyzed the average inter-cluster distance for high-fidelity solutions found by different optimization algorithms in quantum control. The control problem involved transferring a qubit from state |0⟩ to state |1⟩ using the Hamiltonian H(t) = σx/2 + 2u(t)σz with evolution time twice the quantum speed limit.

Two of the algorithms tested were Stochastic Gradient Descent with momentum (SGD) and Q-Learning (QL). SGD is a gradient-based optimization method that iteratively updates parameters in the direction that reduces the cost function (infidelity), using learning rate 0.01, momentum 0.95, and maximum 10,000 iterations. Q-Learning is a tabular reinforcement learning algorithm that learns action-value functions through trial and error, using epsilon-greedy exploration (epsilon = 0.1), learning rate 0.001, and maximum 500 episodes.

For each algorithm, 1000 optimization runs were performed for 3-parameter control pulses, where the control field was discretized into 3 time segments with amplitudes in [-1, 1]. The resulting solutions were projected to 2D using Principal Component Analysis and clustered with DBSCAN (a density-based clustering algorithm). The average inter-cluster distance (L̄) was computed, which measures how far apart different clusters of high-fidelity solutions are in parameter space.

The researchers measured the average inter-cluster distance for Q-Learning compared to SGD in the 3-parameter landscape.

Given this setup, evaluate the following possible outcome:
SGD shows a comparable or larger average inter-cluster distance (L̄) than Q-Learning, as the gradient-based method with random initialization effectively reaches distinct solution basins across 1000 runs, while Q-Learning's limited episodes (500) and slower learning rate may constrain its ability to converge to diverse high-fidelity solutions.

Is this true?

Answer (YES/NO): NO